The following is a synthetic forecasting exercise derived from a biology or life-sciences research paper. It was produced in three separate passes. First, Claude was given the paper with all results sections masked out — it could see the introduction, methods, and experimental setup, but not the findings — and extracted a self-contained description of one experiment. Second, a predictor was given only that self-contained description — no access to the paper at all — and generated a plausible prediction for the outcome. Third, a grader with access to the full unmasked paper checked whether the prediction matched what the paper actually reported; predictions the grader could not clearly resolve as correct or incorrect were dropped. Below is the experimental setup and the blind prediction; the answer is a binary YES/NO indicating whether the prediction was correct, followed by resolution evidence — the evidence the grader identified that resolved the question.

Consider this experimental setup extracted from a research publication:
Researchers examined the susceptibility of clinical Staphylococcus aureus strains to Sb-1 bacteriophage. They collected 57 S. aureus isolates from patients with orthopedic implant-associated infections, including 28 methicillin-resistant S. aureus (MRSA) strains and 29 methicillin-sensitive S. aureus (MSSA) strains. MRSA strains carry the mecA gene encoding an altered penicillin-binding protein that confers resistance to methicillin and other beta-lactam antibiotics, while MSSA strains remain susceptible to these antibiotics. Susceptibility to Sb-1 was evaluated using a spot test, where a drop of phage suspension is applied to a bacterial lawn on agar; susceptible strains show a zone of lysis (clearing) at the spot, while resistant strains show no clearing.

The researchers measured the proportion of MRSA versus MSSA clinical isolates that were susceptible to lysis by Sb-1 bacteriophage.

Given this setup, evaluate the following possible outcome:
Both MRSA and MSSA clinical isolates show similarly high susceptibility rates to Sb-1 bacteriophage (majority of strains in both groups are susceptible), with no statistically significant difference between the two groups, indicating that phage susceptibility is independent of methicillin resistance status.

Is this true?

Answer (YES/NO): NO